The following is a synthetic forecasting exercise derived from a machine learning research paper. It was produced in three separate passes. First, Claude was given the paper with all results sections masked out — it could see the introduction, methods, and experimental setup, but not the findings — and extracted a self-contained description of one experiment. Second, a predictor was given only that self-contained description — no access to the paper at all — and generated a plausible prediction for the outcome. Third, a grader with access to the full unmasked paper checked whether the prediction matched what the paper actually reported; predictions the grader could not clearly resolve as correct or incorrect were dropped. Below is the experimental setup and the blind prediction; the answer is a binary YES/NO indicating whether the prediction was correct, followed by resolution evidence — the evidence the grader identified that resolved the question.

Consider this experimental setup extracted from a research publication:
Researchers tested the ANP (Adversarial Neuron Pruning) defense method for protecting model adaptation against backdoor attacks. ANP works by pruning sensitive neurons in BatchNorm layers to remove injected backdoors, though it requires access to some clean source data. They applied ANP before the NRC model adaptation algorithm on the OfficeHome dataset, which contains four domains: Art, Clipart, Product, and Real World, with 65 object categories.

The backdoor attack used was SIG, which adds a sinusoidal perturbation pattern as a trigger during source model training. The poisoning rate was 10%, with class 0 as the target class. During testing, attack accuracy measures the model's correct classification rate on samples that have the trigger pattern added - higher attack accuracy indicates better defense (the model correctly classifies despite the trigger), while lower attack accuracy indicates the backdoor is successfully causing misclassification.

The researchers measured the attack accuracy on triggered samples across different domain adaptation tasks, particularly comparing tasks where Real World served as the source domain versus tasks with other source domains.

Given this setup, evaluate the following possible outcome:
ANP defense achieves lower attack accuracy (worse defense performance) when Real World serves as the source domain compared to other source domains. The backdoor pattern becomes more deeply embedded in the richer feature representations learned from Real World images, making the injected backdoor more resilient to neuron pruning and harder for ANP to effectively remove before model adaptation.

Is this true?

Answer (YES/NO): YES